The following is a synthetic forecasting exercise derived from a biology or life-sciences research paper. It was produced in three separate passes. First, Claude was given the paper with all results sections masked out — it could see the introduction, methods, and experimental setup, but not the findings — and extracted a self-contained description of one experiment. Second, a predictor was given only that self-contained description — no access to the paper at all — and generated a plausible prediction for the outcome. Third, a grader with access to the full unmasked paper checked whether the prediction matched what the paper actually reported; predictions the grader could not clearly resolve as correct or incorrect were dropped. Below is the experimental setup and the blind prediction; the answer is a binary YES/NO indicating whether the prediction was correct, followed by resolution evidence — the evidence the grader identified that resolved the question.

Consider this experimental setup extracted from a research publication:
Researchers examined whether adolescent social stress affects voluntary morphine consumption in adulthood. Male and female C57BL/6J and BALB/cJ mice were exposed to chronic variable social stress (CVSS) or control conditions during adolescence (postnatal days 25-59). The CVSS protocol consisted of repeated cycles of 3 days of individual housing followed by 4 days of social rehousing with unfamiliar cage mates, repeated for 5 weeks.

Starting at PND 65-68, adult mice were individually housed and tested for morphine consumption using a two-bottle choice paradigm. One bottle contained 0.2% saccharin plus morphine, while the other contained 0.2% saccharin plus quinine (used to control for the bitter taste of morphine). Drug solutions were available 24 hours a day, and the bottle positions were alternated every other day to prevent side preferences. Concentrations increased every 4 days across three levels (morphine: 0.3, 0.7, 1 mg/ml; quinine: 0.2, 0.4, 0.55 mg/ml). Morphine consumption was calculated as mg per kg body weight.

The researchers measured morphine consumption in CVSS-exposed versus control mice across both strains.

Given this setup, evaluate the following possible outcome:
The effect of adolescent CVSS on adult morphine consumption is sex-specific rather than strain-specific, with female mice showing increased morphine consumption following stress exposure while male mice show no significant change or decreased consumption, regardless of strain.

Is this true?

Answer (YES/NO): NO